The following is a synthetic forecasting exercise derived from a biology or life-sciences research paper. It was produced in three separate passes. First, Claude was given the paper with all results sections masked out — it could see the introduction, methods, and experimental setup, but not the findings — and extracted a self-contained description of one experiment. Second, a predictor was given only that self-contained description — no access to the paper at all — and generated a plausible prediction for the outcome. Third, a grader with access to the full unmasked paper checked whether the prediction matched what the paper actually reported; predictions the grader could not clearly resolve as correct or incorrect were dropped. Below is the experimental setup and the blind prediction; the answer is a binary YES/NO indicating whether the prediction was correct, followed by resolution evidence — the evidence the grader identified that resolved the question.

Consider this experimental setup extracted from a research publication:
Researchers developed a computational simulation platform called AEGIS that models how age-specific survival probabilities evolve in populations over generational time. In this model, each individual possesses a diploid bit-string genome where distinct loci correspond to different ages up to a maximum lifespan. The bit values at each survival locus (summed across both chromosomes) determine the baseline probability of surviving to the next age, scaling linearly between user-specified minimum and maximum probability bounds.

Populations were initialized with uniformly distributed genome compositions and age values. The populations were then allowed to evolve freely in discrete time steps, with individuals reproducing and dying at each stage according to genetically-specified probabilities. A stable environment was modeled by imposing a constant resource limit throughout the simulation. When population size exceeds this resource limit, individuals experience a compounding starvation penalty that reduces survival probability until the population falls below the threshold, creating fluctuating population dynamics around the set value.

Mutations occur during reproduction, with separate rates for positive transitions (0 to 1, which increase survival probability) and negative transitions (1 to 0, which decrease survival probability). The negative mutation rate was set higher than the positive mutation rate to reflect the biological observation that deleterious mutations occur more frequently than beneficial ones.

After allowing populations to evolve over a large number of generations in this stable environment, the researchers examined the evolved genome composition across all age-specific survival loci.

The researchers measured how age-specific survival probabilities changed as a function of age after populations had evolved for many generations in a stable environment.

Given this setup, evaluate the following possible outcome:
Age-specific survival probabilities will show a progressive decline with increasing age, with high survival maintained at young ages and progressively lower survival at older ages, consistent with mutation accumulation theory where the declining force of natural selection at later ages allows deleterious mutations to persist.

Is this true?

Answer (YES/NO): YES